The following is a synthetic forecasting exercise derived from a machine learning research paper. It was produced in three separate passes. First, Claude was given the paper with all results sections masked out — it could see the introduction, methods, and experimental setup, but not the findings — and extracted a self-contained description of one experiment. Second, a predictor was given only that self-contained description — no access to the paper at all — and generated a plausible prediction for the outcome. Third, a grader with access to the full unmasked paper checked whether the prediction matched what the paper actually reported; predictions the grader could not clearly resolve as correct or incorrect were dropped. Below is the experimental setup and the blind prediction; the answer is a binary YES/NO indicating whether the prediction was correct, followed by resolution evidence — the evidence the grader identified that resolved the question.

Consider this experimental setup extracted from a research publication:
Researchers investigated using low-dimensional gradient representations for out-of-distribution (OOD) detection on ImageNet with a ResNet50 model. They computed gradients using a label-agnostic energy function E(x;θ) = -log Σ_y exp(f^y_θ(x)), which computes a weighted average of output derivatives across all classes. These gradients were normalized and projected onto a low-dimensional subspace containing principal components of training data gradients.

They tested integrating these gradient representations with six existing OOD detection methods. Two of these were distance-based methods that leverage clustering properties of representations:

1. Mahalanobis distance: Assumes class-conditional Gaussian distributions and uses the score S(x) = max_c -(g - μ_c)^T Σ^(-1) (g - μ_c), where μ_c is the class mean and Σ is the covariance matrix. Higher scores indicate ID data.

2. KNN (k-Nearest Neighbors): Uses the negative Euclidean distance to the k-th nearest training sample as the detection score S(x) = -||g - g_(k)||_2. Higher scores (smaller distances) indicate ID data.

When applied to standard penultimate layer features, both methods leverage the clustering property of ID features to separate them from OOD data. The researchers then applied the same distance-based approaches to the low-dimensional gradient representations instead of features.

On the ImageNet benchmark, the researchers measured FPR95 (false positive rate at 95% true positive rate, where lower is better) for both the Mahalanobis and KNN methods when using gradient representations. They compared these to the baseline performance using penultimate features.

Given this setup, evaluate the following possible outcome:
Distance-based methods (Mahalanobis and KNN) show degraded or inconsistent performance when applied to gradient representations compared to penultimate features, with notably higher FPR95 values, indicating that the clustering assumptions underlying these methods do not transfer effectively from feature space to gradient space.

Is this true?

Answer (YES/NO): NO